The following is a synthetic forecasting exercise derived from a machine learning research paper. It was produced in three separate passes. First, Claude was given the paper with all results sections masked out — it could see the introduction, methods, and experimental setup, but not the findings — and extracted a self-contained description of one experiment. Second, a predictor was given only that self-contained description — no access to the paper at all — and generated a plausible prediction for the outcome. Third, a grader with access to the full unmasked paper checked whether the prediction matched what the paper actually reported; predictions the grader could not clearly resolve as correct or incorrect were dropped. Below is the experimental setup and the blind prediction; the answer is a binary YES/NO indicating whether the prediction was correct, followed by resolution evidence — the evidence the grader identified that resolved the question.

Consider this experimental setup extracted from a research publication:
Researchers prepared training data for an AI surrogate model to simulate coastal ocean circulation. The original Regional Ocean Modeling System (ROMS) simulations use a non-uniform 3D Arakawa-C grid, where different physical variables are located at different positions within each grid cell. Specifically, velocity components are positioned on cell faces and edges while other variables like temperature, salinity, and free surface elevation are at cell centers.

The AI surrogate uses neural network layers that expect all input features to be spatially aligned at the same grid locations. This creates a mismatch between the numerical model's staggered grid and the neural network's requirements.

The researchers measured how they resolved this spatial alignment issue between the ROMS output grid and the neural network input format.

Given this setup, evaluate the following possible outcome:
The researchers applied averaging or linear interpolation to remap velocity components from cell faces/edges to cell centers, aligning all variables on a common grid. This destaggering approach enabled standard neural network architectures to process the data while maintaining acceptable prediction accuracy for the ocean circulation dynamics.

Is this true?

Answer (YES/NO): YES